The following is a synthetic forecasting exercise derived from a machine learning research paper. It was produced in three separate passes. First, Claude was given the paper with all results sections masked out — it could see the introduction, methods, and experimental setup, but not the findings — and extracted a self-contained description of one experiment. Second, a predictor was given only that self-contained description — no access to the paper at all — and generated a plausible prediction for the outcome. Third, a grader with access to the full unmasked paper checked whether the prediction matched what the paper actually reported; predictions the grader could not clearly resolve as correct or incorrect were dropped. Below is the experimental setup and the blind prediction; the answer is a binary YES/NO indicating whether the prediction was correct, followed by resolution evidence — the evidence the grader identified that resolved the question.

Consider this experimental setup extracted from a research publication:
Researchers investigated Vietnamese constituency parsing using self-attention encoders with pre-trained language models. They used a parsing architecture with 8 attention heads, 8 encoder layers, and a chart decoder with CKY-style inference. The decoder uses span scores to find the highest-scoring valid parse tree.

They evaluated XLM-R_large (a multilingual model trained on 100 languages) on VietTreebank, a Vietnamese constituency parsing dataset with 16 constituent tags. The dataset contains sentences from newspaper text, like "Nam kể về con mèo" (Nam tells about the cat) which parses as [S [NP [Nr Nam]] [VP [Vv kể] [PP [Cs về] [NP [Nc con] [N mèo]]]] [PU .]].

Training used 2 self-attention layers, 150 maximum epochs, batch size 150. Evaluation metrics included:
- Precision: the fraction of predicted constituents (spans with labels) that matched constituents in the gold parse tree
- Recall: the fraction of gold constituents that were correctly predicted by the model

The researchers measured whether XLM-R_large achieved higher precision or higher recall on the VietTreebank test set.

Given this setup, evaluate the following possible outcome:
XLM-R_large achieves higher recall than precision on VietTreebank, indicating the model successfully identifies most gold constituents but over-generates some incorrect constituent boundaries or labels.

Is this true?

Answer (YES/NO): YES